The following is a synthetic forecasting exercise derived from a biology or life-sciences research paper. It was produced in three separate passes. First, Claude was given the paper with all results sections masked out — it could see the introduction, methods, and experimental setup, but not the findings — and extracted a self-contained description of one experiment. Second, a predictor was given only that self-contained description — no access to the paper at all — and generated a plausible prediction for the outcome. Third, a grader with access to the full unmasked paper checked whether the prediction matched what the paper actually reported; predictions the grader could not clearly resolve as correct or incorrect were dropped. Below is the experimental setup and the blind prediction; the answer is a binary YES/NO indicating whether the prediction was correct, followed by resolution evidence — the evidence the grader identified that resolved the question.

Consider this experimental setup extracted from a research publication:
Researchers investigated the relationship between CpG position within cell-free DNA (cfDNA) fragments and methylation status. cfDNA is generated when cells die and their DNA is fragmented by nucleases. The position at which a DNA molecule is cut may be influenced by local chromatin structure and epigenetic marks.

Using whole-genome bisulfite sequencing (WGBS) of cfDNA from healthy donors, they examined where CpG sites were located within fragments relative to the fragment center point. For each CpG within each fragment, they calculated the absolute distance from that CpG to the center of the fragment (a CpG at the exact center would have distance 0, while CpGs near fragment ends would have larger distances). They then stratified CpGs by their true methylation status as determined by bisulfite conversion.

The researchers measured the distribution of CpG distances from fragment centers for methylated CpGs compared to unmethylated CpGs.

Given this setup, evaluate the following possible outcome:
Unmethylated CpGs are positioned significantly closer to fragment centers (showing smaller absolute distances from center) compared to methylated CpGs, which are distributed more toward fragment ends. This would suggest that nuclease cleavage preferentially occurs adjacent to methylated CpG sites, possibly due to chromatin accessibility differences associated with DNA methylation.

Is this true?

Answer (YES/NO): YES